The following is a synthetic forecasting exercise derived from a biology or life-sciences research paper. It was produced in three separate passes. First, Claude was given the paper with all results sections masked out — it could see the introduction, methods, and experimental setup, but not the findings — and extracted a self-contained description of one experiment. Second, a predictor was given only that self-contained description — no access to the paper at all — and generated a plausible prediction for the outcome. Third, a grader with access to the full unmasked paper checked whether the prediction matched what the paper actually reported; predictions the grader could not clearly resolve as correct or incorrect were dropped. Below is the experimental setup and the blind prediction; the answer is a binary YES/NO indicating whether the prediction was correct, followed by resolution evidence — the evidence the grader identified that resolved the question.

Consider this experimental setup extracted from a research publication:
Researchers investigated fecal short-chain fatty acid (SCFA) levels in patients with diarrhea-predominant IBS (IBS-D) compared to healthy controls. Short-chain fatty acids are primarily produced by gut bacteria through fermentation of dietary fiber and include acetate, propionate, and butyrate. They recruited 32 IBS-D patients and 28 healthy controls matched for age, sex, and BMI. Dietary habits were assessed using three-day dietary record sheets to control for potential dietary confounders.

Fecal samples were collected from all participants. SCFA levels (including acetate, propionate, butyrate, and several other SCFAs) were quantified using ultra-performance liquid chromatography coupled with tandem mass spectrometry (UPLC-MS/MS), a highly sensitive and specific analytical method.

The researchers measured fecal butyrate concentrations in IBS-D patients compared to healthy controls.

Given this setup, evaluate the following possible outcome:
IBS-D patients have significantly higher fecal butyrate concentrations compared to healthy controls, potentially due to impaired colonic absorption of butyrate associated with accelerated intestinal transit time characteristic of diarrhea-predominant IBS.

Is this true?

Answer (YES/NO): NO